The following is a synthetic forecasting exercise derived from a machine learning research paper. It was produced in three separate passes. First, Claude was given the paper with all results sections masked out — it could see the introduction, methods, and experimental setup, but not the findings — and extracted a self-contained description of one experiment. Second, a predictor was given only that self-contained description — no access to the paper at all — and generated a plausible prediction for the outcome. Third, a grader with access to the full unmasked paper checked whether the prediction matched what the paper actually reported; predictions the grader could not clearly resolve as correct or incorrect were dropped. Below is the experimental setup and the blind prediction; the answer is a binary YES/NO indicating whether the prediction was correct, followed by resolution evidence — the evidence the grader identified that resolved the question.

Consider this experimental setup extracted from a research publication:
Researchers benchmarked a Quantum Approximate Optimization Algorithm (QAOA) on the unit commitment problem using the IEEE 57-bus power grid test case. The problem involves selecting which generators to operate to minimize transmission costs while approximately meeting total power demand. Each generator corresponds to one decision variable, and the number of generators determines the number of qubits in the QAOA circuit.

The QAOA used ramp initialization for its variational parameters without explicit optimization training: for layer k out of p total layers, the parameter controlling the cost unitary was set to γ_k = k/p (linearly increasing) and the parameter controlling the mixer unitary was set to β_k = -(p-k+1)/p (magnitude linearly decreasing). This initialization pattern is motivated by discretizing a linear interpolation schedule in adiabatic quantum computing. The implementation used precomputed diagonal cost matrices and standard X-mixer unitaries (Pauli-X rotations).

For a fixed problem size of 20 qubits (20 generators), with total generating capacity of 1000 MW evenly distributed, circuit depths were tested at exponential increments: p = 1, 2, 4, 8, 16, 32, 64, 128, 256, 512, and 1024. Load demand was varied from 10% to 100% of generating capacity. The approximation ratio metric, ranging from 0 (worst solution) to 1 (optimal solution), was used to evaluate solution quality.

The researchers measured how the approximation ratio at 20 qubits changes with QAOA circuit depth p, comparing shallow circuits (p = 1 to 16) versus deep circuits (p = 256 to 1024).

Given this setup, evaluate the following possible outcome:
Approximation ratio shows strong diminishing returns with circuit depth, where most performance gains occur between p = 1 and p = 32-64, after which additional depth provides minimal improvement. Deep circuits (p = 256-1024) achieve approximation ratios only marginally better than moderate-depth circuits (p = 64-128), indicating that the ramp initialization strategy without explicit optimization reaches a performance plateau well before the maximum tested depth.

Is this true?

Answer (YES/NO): NO